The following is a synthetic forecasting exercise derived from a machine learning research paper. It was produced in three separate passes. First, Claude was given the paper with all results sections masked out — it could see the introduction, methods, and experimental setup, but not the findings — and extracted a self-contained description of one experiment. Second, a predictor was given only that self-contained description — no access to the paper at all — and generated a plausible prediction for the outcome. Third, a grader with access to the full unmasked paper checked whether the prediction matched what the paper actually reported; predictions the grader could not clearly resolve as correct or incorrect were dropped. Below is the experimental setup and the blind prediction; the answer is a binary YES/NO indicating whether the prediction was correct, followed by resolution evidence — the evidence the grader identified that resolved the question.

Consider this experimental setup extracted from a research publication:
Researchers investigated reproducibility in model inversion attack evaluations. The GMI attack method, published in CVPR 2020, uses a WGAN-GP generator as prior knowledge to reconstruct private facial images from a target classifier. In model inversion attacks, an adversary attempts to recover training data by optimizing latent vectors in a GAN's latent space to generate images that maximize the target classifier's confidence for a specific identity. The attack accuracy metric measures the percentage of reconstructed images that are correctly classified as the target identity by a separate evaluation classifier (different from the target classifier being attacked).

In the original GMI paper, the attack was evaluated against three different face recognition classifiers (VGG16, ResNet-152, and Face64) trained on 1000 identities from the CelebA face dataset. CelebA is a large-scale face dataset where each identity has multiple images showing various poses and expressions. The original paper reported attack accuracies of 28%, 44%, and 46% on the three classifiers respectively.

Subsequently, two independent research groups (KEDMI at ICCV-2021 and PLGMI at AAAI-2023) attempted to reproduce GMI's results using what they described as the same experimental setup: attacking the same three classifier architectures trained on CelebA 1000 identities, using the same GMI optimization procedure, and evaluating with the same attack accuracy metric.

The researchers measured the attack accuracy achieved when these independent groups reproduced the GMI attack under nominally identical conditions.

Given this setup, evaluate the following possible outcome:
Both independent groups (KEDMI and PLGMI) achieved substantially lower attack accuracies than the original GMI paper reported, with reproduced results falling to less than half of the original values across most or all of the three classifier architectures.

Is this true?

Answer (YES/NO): NO